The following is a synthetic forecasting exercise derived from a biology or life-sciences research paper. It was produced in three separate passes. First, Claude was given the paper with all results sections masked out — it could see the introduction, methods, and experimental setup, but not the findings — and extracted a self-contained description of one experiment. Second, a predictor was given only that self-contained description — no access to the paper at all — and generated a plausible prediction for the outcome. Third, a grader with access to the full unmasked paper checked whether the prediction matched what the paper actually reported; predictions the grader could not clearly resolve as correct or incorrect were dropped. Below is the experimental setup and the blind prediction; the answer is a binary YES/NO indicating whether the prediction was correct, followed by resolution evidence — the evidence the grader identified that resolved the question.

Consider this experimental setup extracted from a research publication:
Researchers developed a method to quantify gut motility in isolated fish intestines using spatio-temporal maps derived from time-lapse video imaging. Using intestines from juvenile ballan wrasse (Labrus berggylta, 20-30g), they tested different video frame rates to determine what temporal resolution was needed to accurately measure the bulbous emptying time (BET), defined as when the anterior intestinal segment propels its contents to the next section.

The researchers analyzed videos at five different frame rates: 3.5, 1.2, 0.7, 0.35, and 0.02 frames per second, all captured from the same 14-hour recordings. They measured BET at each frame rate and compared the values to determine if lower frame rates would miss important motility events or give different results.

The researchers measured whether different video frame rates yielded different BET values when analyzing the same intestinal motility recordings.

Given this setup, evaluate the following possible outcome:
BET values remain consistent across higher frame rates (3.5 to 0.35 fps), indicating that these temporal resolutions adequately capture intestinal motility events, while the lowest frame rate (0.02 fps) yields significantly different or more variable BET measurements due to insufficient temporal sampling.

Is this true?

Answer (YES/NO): NO